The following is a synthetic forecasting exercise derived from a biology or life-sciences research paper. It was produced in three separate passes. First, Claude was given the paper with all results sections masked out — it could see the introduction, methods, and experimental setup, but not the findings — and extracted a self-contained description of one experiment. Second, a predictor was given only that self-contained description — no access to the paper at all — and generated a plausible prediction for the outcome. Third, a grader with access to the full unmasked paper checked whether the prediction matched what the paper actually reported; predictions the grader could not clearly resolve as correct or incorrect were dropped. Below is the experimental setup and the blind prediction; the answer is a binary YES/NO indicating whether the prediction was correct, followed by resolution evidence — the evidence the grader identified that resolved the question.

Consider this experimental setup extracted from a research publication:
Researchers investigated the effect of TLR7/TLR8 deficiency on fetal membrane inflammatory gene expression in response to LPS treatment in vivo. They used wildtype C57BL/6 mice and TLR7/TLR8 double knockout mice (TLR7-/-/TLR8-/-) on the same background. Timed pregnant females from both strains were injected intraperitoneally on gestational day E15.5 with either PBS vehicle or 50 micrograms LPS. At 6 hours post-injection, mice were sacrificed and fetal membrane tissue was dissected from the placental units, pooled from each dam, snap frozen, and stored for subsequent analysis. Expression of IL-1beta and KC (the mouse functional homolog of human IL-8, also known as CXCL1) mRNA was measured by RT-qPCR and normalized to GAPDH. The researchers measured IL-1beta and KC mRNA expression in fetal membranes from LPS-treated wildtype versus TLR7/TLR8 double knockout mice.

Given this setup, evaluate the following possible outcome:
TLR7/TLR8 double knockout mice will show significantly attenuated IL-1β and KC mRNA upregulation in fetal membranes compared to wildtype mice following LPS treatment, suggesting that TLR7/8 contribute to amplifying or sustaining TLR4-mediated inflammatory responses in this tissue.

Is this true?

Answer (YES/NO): NO